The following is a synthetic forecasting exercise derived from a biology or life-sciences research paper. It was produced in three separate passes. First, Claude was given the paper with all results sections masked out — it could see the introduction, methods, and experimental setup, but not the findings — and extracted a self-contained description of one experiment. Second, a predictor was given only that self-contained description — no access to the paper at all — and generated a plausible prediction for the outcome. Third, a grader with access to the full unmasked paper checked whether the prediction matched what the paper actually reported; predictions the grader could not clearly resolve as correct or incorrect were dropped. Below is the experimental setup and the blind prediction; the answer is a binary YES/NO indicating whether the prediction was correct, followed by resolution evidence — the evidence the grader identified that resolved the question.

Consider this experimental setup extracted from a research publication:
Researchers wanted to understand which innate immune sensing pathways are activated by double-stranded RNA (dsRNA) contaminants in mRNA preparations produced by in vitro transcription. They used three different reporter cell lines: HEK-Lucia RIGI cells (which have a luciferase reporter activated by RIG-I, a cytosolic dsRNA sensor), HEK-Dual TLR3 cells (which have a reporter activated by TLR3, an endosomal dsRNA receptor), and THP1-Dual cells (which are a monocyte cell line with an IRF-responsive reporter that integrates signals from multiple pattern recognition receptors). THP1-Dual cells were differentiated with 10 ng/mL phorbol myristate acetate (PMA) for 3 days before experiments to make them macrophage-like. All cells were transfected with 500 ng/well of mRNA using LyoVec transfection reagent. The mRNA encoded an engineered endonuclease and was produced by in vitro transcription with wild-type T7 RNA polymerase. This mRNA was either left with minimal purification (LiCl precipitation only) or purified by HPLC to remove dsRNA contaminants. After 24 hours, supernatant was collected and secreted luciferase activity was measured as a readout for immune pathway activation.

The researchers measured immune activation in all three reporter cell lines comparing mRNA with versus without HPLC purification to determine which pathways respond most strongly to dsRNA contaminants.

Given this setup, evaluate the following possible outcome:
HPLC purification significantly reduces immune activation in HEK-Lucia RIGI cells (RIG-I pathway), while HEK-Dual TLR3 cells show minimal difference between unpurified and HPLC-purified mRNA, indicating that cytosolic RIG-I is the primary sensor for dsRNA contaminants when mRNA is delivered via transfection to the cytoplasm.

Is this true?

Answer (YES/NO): NO